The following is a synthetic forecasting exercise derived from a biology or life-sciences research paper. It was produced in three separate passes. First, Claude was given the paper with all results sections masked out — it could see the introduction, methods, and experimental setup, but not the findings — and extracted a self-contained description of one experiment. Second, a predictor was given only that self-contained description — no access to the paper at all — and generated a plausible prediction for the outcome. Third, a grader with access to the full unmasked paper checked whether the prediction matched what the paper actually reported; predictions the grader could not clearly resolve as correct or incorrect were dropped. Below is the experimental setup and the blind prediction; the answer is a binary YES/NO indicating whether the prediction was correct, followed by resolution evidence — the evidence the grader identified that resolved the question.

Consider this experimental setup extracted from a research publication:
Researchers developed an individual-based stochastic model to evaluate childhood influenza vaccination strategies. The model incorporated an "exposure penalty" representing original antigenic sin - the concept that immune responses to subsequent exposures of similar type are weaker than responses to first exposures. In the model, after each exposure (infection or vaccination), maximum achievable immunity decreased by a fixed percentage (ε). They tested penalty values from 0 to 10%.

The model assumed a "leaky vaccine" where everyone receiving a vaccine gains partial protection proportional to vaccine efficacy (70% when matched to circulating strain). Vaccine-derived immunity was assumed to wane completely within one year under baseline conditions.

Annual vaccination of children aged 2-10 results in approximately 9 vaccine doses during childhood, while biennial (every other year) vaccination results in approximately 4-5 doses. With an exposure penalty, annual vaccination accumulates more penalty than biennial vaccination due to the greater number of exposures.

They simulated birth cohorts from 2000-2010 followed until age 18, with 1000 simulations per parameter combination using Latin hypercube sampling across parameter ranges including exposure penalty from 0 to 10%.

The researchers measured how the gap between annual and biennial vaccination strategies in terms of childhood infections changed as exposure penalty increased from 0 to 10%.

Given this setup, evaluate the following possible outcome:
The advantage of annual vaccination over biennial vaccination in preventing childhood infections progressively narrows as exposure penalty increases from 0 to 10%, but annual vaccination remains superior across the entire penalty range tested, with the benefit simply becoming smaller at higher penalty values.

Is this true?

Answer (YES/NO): YES